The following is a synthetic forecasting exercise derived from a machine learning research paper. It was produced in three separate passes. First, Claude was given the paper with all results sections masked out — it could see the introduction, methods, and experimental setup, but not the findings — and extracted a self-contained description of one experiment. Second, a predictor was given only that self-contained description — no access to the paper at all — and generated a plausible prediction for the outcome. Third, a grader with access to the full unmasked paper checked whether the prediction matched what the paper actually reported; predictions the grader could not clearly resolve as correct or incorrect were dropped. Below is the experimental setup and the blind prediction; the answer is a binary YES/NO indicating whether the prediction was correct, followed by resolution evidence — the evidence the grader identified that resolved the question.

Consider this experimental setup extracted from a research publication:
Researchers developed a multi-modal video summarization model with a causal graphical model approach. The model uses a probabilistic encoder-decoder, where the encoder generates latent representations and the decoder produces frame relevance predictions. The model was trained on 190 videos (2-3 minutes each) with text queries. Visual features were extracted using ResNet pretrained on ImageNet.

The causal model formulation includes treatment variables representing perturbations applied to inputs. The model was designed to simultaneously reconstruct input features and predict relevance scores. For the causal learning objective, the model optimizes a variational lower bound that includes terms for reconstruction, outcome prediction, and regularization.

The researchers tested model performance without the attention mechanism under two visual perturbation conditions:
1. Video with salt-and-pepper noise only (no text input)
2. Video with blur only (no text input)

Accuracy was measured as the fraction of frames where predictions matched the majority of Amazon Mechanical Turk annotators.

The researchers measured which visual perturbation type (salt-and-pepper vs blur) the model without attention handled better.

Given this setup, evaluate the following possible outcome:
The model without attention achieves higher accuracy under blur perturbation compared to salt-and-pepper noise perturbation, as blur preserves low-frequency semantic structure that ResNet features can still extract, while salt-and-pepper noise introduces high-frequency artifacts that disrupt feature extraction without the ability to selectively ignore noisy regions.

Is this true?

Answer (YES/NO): NO